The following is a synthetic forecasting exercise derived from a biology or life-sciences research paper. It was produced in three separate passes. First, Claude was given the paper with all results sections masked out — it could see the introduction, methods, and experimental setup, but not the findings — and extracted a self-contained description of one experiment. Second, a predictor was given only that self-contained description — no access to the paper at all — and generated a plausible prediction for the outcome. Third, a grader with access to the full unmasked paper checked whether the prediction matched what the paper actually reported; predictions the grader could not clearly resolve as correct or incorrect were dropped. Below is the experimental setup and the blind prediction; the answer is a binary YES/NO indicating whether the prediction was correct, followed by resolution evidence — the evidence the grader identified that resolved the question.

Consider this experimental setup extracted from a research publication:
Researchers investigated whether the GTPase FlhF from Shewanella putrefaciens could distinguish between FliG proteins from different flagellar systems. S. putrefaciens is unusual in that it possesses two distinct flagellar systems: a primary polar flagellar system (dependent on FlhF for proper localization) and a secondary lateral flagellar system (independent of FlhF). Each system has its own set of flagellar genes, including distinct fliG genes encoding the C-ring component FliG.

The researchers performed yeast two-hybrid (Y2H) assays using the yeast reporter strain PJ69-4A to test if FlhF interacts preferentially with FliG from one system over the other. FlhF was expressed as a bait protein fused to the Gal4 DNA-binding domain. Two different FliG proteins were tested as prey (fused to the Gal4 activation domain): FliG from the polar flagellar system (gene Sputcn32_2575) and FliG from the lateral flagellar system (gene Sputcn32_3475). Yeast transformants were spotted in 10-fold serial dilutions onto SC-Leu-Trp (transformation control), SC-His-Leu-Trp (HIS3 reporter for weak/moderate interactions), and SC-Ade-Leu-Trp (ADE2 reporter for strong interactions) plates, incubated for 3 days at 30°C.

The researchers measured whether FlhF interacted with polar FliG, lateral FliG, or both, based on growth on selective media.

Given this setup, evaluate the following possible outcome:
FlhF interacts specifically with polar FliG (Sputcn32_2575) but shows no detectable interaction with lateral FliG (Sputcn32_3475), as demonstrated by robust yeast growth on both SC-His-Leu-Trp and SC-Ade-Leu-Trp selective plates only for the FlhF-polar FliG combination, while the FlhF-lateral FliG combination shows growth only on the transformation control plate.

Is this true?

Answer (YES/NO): YES